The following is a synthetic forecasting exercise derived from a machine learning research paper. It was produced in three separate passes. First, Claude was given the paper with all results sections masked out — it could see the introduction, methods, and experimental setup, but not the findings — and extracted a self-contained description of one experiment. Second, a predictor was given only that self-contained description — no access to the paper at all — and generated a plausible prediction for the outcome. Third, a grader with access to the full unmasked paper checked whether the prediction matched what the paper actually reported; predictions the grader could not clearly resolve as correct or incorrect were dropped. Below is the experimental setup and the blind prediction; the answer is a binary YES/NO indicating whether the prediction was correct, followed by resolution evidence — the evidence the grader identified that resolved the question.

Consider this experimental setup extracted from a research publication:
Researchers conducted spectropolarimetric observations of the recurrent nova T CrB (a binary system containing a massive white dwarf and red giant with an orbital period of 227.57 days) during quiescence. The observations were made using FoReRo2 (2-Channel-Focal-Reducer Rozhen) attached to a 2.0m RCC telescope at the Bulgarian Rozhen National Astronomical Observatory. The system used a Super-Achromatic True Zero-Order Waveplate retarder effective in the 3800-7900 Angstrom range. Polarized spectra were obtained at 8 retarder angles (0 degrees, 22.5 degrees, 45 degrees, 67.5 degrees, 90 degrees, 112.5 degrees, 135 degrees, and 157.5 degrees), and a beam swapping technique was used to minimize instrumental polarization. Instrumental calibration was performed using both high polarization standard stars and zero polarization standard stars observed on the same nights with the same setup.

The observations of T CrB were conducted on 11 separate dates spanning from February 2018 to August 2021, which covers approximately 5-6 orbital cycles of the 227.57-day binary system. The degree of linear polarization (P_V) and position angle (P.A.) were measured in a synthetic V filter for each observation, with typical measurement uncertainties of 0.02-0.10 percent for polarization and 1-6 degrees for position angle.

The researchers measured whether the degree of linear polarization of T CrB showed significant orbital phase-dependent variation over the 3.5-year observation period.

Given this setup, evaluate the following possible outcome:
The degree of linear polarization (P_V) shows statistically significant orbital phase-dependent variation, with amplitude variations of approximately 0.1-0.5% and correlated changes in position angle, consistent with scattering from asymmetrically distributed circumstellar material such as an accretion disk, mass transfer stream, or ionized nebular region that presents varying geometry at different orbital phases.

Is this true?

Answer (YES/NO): NO